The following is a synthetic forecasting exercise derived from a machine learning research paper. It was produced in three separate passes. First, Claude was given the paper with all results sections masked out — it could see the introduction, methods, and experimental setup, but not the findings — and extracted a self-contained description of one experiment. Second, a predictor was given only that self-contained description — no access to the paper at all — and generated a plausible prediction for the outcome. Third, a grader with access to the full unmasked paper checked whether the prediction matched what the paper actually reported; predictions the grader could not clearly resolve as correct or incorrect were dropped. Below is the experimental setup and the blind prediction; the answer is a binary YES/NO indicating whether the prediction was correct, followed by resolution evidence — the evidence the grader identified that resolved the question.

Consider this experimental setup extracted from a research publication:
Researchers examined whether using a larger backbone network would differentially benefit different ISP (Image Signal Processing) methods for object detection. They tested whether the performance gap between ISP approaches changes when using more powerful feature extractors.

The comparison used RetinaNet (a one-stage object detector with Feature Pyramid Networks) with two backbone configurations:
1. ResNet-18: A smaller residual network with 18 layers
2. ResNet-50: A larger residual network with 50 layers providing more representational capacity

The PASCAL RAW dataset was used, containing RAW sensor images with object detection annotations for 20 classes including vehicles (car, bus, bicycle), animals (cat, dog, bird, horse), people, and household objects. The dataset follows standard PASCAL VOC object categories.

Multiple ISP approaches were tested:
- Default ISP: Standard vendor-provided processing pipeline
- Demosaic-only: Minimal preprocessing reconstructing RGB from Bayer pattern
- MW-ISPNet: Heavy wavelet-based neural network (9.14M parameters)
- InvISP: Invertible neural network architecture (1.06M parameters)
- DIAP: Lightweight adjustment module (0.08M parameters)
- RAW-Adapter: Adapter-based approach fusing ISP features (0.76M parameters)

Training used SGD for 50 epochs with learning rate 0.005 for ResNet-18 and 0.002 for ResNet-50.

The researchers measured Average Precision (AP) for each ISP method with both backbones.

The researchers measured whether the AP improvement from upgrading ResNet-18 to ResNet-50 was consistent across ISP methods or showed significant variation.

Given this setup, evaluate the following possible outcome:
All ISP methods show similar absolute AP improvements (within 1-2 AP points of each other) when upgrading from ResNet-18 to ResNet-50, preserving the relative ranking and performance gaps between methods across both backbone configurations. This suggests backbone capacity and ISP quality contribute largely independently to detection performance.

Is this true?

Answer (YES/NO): NO